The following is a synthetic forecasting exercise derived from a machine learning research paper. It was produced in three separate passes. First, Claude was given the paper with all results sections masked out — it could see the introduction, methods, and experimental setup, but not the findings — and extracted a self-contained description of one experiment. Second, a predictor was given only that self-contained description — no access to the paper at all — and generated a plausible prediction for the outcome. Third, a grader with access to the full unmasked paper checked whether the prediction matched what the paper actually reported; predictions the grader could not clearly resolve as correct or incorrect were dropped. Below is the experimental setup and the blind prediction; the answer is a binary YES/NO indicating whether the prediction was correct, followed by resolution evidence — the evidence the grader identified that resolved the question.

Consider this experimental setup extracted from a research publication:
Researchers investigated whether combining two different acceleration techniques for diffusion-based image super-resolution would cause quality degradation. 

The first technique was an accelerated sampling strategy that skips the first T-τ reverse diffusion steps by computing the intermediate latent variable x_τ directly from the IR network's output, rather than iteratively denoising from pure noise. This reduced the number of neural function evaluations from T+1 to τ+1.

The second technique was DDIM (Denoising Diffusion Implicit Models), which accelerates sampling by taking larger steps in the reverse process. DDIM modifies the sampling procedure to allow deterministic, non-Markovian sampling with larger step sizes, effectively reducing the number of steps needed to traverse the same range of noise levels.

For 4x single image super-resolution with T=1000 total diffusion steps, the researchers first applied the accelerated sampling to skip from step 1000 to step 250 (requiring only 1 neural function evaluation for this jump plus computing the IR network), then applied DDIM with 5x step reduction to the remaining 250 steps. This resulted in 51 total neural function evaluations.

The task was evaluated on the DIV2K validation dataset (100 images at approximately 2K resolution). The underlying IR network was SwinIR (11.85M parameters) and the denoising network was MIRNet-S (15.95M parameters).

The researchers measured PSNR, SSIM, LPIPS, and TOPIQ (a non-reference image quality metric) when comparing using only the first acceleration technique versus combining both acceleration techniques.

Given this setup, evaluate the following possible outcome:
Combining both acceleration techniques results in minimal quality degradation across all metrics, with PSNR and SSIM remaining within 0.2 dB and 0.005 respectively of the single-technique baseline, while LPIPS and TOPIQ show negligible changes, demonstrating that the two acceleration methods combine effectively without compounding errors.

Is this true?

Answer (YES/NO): YES